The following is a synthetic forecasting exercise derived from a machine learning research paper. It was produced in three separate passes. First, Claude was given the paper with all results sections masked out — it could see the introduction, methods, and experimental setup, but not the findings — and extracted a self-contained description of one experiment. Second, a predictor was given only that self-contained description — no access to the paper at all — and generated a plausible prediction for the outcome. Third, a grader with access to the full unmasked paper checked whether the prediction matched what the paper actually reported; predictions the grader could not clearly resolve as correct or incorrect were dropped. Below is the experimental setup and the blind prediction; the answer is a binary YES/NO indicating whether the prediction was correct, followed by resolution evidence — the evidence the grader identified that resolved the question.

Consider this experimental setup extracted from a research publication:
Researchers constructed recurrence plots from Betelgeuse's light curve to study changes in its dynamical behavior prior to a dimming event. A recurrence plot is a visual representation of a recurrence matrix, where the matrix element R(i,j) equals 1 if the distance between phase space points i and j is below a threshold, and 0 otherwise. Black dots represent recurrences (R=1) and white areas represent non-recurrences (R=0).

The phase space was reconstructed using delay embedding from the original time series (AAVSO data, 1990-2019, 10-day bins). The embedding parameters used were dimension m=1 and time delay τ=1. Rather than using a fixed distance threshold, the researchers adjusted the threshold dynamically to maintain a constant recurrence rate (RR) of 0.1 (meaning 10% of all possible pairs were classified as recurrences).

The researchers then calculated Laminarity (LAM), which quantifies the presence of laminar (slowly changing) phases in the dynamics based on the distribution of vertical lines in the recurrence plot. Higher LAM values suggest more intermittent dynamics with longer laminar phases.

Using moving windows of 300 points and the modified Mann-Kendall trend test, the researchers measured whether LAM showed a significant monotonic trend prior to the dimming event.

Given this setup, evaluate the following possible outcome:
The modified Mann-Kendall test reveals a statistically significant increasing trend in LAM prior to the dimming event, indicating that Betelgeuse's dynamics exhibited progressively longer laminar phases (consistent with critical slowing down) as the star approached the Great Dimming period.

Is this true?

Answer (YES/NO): YES